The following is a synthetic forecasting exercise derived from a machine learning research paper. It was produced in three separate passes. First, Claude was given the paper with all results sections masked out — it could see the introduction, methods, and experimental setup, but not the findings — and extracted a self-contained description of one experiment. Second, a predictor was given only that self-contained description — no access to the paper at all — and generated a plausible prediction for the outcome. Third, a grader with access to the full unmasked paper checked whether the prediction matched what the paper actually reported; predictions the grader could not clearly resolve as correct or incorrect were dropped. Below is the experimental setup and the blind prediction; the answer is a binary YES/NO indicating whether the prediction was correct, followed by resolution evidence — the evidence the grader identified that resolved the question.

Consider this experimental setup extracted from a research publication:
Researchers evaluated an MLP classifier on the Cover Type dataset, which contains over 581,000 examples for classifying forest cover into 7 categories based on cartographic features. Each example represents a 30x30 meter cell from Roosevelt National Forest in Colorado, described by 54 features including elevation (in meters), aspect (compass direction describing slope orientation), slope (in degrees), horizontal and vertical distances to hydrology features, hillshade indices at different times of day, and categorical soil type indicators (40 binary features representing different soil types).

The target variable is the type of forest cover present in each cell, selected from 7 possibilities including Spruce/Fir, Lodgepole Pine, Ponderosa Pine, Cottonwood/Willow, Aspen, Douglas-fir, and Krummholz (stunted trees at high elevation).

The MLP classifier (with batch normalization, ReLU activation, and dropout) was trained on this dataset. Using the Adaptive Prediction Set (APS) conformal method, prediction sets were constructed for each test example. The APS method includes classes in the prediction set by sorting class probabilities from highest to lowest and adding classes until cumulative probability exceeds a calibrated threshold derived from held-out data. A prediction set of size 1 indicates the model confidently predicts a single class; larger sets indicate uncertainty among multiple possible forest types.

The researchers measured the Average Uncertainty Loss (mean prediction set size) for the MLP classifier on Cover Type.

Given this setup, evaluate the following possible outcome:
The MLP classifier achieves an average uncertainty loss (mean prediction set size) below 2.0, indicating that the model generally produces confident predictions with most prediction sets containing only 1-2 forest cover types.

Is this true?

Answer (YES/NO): YES